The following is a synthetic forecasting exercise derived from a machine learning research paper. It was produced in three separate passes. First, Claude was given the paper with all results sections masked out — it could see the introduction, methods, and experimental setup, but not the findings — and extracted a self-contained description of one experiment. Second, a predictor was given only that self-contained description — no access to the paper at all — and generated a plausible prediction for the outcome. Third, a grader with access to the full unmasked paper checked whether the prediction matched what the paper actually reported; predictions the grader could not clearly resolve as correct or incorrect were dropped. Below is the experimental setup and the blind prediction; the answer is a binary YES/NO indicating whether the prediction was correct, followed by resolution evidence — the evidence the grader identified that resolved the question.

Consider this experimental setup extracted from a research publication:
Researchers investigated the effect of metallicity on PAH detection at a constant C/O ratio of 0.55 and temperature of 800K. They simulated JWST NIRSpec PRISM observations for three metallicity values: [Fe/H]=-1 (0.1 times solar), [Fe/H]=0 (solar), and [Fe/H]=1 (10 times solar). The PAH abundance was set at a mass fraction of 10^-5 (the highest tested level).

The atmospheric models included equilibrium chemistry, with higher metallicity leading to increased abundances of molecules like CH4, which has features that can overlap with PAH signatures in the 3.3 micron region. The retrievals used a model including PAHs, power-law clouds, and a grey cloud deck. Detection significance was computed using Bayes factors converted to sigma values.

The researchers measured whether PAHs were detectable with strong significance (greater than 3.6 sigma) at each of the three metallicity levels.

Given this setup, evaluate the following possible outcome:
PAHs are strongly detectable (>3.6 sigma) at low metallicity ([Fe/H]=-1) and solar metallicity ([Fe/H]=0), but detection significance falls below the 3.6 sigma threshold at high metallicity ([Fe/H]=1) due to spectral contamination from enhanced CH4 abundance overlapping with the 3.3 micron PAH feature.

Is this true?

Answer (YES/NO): YES